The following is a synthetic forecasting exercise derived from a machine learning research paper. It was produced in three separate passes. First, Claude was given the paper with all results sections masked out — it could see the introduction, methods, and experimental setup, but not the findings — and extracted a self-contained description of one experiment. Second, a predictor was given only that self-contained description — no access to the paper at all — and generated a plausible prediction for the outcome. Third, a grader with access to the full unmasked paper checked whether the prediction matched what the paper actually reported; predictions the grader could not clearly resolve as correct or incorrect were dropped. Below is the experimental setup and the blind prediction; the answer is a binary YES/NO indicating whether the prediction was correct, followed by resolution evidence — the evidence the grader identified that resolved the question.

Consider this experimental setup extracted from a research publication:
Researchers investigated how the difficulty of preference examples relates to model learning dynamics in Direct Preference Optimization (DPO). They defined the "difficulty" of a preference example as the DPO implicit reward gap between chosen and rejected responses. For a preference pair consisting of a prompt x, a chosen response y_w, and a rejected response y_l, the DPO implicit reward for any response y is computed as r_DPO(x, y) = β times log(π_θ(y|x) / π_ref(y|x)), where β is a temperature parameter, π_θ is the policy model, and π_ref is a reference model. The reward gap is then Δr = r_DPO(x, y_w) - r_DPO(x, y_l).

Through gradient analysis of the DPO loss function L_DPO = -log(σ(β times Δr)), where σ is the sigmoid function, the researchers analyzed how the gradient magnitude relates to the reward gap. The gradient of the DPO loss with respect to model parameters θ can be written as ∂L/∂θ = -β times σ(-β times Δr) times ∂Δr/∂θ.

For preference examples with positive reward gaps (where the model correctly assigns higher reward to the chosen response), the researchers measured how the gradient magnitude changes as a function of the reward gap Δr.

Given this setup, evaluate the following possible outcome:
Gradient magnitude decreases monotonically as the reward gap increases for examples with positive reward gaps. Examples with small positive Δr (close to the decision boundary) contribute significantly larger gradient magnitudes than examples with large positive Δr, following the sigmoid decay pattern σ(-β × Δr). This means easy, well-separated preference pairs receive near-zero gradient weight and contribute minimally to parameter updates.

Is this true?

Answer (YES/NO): YES